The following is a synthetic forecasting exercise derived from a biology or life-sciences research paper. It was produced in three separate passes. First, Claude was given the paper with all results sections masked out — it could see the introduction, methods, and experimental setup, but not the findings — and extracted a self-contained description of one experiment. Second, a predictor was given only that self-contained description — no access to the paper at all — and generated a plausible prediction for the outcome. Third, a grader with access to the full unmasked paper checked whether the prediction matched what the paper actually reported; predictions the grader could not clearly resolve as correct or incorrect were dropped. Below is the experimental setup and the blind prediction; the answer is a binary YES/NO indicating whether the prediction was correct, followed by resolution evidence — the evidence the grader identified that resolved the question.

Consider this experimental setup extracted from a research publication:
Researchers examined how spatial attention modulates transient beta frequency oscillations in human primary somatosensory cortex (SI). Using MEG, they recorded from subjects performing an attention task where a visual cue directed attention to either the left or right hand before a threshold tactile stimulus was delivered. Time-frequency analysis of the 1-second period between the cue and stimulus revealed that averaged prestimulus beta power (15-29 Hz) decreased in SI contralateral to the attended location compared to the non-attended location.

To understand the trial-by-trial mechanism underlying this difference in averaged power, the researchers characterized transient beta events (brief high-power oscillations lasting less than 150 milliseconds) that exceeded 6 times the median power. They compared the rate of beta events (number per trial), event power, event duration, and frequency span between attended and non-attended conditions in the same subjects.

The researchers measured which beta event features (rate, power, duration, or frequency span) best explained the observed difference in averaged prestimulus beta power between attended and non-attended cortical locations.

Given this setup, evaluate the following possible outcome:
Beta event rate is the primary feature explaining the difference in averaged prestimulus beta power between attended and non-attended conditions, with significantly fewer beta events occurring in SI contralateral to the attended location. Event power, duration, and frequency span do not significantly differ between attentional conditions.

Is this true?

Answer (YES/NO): YES